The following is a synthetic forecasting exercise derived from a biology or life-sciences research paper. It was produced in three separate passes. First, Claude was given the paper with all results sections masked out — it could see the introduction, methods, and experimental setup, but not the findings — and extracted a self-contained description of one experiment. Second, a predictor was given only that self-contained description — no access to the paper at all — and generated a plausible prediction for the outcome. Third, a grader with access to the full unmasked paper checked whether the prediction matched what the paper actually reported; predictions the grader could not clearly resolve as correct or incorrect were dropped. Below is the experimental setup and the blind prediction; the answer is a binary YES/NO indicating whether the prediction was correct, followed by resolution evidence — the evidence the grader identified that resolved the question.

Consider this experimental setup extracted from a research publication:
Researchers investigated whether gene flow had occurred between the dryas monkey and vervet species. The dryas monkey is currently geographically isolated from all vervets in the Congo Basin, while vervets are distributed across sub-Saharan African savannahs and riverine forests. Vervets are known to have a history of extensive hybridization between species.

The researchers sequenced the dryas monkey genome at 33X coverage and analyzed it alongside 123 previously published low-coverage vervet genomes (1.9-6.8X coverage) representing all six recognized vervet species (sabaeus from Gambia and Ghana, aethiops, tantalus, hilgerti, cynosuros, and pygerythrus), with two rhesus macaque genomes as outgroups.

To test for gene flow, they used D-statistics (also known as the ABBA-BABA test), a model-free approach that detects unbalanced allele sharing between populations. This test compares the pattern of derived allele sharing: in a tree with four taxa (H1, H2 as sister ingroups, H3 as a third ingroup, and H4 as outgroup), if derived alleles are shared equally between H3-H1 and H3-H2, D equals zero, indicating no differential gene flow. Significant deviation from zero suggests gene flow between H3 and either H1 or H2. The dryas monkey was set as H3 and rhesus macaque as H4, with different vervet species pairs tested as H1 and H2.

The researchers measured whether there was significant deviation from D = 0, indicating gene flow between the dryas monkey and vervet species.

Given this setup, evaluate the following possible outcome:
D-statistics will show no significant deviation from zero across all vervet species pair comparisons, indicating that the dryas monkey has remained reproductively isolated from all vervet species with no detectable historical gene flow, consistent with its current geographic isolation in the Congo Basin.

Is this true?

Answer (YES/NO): NO